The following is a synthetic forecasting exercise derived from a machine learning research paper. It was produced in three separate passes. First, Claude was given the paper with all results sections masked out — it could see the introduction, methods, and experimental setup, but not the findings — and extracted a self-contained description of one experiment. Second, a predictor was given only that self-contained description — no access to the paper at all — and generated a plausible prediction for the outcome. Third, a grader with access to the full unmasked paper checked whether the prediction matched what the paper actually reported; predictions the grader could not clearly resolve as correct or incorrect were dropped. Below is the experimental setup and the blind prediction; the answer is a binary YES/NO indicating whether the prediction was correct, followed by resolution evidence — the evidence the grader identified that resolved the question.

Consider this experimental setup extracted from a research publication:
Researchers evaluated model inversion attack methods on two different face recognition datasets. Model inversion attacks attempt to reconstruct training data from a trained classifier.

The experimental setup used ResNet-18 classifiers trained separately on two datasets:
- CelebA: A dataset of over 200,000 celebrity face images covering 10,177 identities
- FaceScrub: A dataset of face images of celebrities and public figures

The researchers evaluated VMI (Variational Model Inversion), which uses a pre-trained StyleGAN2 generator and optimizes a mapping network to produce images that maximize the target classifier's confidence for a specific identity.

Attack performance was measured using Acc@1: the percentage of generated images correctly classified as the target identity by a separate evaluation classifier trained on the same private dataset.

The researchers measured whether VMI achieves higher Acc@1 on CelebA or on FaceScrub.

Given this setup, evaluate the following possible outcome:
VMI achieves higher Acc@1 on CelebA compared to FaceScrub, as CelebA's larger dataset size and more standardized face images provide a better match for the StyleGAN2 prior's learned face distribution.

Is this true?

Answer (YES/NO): YES